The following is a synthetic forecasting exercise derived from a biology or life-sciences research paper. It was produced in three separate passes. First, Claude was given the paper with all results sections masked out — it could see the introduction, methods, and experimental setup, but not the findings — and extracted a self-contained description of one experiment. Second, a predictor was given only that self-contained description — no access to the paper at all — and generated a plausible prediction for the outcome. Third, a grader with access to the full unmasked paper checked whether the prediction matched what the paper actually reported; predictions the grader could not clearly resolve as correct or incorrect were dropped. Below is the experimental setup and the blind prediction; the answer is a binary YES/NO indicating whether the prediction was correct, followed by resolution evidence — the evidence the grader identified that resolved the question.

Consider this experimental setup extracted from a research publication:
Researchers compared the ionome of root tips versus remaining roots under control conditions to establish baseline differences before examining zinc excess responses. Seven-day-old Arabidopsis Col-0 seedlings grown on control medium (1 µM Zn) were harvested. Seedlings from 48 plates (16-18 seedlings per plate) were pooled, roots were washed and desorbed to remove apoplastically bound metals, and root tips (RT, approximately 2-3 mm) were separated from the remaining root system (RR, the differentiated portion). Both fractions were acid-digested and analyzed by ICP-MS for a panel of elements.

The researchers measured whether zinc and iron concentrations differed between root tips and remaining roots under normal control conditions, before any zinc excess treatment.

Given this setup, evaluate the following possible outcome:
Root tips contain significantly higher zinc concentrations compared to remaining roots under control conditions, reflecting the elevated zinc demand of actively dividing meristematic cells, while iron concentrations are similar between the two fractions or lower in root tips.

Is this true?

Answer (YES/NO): NO